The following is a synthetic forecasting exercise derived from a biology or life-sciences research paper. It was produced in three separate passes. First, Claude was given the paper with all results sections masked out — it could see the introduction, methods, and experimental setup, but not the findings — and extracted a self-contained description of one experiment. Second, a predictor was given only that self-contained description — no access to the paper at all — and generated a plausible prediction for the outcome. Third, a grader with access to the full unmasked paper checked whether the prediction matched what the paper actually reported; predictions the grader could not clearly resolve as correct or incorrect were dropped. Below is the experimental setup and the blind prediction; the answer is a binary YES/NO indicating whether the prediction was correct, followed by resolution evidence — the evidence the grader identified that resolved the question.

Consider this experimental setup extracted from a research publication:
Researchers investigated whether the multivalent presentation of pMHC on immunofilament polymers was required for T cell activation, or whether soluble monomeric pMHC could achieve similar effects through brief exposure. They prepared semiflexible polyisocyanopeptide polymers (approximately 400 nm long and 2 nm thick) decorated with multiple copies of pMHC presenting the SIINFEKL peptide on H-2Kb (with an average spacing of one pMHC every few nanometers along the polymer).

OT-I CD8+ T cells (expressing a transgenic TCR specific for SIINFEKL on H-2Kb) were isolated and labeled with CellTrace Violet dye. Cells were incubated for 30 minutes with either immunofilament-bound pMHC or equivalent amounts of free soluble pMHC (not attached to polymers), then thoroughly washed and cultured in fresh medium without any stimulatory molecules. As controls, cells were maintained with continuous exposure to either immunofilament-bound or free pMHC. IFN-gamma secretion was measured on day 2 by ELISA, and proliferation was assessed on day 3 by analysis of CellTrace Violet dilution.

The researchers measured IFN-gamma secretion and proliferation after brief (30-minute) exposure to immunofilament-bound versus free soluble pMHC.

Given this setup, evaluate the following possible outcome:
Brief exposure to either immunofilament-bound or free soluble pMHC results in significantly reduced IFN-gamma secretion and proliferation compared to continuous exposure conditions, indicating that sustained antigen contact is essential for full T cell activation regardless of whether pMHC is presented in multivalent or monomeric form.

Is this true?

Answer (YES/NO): NO